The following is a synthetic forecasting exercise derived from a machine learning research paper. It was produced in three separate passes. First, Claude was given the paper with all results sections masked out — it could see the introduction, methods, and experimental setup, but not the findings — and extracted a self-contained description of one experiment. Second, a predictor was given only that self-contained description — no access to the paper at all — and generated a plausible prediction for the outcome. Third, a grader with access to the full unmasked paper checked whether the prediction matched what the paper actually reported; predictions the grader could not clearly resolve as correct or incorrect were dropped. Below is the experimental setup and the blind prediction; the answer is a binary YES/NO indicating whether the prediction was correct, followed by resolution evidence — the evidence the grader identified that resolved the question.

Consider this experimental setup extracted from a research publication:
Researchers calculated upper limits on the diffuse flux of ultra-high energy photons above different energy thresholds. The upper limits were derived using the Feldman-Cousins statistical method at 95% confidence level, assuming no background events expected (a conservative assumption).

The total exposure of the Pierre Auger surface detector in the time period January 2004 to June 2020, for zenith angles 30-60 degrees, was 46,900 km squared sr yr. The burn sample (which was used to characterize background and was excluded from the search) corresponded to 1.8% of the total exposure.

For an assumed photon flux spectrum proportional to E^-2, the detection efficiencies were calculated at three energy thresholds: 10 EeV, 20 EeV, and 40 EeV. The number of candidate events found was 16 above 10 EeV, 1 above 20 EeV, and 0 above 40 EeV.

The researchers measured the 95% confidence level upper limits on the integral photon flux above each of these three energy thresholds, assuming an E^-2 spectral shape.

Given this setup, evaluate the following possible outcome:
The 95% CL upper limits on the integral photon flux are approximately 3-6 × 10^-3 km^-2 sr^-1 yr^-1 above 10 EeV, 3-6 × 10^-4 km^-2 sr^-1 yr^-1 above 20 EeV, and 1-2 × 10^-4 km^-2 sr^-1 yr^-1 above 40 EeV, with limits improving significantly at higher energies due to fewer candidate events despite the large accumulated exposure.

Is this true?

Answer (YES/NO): NO